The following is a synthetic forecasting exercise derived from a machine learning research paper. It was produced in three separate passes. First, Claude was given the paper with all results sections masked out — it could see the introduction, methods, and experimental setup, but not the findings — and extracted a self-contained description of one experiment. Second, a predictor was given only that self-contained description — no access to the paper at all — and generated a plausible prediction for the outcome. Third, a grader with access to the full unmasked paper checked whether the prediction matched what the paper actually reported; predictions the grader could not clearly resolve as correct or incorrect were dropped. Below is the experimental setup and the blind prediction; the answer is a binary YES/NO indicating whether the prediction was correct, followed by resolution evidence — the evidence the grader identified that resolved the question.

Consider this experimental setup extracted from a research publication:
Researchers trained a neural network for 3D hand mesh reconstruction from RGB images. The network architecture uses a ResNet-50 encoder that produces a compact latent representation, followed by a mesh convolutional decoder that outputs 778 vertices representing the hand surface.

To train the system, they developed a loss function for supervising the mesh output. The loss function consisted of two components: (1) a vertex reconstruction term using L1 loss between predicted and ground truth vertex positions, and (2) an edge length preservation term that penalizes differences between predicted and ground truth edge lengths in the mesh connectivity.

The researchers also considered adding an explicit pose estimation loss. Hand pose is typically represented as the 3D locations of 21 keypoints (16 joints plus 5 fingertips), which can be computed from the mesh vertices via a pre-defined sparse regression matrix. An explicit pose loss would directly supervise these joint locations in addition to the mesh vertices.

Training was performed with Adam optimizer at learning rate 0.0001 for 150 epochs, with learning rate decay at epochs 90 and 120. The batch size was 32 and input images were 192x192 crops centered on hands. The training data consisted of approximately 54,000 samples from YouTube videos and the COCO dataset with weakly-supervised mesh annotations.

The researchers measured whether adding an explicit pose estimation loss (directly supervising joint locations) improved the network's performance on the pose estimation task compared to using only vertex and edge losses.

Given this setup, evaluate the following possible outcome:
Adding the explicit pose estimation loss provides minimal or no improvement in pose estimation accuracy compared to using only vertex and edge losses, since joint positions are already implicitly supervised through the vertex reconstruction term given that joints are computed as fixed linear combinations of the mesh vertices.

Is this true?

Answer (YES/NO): YES